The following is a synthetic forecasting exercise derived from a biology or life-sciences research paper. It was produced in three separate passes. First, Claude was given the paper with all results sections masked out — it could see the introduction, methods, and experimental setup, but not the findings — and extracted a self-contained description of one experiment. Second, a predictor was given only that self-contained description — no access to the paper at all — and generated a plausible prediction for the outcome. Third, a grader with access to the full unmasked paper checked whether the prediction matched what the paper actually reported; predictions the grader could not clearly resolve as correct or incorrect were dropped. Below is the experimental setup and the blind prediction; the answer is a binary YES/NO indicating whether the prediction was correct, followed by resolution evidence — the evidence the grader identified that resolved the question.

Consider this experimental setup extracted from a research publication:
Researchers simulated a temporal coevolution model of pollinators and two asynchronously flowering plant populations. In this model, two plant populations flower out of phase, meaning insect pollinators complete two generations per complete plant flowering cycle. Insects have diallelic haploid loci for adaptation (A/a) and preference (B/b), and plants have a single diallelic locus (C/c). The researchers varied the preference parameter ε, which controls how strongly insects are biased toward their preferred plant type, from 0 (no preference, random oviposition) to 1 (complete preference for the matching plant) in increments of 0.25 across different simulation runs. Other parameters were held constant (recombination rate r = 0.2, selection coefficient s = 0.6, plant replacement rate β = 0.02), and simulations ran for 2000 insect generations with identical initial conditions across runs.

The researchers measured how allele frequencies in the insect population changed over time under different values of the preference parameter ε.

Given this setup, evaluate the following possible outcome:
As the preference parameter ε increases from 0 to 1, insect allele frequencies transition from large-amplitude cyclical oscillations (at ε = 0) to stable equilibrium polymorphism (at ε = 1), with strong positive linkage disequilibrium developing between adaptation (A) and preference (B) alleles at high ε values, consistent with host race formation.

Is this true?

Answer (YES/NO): NO